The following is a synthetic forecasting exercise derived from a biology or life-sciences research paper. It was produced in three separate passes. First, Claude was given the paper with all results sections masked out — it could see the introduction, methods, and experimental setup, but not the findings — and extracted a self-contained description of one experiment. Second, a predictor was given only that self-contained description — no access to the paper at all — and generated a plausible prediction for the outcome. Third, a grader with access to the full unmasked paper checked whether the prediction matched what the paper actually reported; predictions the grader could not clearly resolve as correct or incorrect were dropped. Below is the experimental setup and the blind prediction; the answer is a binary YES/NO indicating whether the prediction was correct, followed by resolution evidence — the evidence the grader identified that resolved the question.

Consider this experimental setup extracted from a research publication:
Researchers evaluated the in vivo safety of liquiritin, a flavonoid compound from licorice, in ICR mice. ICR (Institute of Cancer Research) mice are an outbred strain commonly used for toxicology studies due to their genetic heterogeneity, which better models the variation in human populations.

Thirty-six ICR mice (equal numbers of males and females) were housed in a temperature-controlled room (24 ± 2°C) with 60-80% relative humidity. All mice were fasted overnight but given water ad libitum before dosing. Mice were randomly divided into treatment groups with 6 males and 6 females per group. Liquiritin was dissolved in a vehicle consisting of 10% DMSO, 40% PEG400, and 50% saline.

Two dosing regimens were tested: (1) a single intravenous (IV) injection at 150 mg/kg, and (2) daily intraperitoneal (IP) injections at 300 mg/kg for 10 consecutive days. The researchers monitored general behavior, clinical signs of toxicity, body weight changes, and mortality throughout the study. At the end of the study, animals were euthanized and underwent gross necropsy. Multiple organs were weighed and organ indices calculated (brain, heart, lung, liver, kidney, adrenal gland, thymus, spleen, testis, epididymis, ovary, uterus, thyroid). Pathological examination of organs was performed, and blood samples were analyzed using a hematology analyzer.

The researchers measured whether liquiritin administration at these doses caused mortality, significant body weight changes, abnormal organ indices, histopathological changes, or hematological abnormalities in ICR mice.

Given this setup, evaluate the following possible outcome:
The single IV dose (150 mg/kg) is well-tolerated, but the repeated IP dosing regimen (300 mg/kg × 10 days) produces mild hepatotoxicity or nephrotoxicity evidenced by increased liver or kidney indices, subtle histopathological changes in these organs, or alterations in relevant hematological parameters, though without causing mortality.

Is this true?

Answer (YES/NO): NO